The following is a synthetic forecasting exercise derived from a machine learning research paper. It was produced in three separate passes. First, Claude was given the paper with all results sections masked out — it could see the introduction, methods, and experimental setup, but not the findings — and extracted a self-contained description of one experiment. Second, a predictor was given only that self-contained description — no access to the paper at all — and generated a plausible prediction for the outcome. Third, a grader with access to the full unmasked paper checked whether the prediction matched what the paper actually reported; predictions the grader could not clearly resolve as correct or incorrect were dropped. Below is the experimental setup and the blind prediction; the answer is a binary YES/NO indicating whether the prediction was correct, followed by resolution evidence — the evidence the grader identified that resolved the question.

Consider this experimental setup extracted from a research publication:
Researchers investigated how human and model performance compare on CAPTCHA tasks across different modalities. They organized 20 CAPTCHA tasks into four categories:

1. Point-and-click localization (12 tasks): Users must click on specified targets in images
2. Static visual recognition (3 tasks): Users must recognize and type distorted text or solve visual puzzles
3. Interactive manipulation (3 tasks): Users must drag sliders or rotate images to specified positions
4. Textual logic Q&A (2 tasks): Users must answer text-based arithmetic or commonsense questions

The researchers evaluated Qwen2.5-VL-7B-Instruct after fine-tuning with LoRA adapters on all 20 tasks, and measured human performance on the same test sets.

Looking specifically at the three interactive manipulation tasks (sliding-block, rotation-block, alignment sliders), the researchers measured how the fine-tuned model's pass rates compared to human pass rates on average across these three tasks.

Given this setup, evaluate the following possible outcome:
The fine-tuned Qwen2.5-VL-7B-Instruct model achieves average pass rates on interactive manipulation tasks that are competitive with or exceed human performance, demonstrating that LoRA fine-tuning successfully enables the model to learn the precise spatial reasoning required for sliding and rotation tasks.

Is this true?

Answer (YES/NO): NO